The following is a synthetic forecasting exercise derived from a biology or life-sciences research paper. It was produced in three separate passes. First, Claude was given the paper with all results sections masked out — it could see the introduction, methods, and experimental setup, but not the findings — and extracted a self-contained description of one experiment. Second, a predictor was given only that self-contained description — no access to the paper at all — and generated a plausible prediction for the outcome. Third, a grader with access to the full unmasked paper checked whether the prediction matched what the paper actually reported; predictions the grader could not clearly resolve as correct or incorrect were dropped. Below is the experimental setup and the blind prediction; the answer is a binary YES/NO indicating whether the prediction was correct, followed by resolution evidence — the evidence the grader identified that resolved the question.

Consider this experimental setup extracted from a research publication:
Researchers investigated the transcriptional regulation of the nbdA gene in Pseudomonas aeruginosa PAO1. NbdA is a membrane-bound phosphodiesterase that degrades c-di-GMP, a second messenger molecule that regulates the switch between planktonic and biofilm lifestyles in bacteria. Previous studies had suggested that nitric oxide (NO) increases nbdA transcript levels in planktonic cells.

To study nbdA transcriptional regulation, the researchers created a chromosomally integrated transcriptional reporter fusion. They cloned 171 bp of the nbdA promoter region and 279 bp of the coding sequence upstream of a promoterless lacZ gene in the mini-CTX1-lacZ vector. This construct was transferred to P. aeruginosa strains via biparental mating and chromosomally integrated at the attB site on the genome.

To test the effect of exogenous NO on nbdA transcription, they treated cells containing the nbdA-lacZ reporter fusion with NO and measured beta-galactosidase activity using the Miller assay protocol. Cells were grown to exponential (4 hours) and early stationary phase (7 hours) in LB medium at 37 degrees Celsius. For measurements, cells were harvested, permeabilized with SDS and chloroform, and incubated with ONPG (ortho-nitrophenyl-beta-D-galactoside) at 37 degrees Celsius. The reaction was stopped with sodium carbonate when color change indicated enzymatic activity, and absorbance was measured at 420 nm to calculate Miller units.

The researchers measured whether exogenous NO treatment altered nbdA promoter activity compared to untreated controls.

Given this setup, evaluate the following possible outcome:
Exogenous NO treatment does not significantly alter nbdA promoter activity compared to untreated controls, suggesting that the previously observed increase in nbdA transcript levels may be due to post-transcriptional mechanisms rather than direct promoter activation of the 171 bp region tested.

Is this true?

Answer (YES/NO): NO